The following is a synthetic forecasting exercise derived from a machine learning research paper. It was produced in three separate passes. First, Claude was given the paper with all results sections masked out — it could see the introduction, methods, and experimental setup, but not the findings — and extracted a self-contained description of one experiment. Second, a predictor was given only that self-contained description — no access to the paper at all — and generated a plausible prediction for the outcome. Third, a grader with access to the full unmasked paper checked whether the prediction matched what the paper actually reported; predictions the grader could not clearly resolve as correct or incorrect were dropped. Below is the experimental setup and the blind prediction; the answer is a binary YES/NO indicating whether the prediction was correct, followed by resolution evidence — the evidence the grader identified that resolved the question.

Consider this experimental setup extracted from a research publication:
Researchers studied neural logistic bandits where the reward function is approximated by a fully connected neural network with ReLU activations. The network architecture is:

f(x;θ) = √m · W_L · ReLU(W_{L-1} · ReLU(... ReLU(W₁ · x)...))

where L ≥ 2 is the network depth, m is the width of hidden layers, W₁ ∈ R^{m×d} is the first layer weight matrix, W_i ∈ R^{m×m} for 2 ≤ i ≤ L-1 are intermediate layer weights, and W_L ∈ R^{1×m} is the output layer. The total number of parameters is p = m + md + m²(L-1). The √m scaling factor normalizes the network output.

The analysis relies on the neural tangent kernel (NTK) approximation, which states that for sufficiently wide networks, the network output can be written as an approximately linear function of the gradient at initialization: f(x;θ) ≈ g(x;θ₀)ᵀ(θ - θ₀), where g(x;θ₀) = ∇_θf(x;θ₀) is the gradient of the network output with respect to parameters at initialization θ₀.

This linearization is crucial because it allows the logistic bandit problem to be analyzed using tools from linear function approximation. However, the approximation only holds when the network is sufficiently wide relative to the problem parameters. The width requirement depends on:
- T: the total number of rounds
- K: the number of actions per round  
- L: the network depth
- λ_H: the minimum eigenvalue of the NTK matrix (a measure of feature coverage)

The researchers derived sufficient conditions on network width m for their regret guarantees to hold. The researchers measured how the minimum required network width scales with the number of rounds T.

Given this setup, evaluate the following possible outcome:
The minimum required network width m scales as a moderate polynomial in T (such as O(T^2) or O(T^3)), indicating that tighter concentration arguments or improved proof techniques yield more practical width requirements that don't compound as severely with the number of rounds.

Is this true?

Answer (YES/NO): NO